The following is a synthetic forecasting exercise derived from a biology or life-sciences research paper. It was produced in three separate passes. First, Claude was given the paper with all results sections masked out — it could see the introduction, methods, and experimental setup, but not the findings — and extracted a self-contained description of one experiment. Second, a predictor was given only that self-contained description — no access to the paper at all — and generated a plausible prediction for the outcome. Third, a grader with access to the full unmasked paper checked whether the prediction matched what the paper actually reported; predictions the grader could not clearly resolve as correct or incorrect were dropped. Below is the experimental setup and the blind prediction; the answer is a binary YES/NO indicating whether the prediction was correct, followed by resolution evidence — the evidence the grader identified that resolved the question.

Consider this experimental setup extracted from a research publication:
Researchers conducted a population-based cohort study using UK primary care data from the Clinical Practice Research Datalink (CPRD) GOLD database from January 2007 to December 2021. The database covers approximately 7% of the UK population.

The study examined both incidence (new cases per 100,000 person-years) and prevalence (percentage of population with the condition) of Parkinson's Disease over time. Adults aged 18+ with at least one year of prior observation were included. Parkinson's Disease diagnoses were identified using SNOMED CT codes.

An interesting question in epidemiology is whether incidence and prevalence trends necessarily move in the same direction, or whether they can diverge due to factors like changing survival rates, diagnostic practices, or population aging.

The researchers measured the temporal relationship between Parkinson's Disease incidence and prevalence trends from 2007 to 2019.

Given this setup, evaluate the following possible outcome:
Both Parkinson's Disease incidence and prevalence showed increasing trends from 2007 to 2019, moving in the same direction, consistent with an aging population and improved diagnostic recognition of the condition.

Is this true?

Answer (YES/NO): NO